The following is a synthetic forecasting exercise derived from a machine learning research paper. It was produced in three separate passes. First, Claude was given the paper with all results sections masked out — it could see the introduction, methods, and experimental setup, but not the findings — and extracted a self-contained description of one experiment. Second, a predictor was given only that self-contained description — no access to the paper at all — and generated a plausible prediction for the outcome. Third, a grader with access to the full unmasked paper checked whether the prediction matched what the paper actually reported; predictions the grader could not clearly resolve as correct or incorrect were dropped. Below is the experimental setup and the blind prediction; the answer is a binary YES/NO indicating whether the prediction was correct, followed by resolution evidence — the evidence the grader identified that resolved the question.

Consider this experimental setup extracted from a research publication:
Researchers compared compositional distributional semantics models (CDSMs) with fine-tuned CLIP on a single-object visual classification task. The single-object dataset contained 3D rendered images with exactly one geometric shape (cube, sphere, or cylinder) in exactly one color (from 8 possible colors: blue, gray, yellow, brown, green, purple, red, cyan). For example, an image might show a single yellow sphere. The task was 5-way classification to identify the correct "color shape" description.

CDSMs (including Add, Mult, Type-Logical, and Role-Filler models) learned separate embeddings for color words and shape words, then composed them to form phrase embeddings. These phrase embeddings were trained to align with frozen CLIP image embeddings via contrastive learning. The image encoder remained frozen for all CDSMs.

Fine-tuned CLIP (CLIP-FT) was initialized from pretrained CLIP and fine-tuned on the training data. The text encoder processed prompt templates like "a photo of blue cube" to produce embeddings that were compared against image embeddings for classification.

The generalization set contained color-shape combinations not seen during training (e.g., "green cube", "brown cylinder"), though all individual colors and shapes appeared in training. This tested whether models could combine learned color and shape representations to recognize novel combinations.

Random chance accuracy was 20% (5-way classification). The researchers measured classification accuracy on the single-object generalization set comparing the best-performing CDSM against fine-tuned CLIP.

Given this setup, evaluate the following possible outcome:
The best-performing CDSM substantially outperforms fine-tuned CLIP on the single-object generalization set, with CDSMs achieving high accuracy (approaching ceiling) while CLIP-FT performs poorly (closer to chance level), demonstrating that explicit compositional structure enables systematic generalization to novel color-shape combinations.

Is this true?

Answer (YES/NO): NO